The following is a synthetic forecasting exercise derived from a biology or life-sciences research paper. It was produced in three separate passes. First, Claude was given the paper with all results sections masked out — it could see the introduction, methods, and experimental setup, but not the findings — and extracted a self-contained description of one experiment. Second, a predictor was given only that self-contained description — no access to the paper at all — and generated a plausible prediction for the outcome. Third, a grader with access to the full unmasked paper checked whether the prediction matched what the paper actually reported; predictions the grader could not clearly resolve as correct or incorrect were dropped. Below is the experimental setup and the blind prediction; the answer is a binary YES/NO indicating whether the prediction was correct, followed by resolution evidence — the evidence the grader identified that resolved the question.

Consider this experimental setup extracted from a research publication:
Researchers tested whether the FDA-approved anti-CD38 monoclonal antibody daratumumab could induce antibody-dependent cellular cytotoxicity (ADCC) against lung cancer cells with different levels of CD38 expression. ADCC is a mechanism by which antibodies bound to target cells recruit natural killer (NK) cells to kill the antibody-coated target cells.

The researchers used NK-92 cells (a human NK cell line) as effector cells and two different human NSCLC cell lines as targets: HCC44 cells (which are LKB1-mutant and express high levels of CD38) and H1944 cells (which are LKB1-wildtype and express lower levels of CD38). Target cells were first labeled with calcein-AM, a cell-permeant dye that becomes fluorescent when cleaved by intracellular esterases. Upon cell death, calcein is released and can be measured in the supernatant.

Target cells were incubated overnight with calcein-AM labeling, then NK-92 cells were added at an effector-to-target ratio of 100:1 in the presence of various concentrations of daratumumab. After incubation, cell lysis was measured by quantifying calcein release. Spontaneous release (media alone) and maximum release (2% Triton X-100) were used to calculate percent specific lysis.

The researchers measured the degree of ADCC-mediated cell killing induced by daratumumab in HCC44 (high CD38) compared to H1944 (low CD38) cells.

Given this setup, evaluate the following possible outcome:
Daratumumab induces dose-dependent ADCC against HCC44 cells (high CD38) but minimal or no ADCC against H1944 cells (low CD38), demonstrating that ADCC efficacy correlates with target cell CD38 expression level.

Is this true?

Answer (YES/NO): NO